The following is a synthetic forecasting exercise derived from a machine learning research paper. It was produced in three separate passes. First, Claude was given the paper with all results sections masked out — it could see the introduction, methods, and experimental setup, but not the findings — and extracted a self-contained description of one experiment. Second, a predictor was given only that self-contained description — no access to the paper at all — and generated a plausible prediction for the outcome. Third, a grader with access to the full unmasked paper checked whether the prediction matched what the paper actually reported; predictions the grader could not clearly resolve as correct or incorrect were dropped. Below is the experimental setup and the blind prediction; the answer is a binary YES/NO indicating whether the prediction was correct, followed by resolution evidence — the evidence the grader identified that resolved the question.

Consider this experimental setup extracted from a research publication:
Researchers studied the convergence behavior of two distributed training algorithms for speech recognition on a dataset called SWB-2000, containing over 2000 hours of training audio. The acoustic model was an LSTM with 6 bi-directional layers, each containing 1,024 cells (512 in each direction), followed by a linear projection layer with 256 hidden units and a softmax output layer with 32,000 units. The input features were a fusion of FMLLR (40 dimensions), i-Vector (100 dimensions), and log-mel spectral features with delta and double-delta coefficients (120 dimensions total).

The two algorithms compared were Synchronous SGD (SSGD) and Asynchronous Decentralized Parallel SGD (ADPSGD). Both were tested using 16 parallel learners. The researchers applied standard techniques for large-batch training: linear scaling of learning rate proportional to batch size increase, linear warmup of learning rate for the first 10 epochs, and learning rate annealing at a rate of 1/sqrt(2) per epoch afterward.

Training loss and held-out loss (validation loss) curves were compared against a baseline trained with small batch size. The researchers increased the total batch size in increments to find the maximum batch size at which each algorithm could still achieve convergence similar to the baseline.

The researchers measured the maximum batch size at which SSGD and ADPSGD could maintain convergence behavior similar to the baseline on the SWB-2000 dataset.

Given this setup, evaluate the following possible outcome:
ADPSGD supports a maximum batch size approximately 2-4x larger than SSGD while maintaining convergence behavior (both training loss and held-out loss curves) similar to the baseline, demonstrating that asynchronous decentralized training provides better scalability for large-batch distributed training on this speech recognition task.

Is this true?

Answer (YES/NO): YES